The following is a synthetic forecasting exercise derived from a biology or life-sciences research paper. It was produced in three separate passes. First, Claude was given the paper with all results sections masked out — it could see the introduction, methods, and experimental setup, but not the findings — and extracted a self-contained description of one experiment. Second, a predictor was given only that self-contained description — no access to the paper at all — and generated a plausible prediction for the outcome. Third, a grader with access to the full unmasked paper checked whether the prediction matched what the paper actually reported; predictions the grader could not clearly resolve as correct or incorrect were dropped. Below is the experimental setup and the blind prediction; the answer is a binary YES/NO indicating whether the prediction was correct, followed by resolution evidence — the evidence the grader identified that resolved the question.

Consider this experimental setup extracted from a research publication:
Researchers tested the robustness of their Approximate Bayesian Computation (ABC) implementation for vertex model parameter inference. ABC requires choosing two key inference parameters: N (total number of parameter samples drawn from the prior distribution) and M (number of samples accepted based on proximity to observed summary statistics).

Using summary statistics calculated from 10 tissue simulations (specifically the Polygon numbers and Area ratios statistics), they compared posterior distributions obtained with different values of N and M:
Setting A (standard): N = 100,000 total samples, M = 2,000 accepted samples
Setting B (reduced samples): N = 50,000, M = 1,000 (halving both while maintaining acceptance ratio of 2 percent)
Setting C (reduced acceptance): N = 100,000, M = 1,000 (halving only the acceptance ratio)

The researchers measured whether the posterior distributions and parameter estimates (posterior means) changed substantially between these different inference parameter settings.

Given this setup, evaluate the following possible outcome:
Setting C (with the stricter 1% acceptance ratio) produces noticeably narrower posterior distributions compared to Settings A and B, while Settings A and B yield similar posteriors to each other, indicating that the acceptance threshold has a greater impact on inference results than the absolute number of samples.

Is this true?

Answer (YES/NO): NO